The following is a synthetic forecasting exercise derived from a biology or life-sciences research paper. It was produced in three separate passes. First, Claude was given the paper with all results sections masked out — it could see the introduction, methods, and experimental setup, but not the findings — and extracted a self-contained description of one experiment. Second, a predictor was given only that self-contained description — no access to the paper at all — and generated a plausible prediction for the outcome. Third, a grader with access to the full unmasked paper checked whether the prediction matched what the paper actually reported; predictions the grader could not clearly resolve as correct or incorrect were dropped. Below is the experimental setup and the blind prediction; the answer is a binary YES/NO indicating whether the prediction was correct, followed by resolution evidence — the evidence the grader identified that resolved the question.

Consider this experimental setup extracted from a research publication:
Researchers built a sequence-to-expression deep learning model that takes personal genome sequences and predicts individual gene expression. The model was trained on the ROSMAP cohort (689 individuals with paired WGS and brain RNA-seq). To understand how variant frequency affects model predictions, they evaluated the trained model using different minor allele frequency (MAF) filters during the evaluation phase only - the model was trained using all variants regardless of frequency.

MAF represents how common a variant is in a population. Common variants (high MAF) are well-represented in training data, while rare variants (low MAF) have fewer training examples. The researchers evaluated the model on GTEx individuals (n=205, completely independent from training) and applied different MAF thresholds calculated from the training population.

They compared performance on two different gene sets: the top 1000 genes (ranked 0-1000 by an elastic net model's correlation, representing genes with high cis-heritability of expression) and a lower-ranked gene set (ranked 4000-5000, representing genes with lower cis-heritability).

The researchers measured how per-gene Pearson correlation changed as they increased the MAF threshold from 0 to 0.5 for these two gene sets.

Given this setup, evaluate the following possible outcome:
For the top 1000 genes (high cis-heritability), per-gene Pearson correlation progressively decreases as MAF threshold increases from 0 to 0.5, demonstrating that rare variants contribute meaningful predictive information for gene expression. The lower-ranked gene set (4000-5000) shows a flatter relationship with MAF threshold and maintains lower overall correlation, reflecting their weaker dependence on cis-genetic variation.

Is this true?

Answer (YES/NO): NO